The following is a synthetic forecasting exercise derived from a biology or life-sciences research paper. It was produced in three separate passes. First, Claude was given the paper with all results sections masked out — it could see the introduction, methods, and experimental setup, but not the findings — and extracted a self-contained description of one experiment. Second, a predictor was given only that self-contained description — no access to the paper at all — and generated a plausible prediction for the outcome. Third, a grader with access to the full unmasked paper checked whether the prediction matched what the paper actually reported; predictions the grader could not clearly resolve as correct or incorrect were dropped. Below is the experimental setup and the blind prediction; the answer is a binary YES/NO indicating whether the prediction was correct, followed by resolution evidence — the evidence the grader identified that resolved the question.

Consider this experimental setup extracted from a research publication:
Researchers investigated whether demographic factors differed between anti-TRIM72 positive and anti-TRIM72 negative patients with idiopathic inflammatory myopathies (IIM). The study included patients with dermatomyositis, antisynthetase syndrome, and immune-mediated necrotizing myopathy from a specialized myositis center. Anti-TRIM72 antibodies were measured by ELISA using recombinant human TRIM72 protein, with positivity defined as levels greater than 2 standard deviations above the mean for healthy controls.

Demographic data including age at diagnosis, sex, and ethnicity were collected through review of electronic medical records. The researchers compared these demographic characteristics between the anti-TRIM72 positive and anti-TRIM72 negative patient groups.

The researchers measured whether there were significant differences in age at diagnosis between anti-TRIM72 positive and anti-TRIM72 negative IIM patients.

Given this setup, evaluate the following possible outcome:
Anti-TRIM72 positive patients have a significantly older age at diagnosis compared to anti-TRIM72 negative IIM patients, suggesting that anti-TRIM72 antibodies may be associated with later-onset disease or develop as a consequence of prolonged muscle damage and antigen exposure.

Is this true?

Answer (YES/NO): NO